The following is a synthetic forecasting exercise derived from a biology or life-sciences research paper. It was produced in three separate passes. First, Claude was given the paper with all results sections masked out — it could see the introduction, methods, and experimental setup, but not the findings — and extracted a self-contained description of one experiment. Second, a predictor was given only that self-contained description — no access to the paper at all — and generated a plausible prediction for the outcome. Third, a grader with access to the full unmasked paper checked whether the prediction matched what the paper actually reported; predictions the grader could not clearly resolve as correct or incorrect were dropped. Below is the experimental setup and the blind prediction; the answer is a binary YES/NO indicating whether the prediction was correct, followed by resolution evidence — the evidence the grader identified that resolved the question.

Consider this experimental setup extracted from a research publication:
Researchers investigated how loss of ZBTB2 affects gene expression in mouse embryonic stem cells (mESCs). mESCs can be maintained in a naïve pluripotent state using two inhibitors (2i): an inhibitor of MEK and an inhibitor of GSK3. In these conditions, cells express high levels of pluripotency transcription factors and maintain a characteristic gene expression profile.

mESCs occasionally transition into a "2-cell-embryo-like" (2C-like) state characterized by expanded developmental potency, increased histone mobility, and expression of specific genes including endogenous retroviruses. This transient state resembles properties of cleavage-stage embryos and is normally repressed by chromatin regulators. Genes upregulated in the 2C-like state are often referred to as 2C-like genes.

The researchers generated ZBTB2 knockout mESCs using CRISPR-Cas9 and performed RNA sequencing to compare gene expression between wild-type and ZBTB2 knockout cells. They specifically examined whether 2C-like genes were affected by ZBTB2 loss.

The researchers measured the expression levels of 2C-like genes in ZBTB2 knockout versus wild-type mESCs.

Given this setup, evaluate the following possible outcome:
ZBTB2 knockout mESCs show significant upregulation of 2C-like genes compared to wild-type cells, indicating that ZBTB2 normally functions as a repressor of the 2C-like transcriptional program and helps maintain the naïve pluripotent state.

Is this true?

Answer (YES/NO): NO